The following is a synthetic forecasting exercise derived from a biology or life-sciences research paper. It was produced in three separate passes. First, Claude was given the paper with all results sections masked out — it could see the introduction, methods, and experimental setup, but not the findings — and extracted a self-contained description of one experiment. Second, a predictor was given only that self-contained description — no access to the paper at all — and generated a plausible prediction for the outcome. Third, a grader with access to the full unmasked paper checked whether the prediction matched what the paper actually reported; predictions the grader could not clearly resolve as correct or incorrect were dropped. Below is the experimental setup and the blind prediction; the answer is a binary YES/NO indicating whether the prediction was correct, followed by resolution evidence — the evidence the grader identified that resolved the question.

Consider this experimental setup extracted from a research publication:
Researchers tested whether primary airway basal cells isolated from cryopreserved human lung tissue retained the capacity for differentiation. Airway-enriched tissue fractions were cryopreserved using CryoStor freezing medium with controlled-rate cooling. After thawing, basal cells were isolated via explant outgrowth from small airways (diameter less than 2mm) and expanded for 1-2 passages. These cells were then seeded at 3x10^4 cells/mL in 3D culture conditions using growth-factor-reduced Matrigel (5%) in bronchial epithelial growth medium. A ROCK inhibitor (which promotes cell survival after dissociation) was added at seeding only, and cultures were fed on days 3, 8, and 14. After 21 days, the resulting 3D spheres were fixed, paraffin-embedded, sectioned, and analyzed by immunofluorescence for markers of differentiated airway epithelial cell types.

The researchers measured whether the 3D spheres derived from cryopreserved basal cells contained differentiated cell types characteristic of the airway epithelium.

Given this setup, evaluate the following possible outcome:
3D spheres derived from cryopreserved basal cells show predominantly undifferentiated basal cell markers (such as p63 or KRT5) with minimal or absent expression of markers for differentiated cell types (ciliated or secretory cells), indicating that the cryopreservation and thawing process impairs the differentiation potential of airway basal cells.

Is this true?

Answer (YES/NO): NO